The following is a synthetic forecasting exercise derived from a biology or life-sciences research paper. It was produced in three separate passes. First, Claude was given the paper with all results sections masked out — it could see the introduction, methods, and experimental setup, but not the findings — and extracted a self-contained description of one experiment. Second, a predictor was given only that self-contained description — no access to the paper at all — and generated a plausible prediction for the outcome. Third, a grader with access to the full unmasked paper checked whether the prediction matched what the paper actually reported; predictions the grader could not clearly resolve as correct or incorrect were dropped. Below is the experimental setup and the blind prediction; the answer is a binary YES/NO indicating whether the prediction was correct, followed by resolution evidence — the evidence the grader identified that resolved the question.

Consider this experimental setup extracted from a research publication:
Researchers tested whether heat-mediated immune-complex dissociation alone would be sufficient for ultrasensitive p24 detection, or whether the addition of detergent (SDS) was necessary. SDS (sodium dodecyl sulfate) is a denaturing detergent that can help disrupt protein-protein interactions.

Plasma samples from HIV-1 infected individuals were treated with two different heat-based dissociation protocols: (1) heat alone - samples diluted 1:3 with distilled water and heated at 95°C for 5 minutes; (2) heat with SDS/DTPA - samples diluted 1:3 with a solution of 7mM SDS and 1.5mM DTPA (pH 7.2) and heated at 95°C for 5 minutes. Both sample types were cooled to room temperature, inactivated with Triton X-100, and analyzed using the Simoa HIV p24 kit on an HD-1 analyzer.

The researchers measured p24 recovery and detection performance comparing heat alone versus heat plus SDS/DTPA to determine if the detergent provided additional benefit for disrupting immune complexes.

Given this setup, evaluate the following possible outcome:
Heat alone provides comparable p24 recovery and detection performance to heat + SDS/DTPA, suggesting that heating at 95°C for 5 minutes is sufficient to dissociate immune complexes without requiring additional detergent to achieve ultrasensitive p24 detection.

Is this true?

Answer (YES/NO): NO